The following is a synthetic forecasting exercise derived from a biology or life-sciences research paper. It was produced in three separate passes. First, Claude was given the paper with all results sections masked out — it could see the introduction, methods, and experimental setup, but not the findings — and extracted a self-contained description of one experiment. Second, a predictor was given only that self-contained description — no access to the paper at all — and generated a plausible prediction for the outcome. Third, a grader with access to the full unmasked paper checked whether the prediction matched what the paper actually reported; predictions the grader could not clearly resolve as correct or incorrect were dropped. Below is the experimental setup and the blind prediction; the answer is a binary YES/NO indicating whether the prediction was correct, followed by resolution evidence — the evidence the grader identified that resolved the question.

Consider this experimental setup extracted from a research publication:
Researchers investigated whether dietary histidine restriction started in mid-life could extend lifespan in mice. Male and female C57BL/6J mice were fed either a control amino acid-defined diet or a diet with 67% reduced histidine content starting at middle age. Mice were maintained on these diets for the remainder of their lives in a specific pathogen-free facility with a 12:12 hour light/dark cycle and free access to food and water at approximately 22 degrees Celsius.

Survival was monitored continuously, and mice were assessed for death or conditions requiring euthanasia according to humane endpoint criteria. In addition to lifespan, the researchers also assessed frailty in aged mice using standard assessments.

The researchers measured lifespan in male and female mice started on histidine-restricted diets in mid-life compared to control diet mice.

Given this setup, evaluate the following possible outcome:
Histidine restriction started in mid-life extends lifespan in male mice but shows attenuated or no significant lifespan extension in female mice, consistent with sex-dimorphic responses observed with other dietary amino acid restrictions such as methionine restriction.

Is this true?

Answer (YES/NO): NO